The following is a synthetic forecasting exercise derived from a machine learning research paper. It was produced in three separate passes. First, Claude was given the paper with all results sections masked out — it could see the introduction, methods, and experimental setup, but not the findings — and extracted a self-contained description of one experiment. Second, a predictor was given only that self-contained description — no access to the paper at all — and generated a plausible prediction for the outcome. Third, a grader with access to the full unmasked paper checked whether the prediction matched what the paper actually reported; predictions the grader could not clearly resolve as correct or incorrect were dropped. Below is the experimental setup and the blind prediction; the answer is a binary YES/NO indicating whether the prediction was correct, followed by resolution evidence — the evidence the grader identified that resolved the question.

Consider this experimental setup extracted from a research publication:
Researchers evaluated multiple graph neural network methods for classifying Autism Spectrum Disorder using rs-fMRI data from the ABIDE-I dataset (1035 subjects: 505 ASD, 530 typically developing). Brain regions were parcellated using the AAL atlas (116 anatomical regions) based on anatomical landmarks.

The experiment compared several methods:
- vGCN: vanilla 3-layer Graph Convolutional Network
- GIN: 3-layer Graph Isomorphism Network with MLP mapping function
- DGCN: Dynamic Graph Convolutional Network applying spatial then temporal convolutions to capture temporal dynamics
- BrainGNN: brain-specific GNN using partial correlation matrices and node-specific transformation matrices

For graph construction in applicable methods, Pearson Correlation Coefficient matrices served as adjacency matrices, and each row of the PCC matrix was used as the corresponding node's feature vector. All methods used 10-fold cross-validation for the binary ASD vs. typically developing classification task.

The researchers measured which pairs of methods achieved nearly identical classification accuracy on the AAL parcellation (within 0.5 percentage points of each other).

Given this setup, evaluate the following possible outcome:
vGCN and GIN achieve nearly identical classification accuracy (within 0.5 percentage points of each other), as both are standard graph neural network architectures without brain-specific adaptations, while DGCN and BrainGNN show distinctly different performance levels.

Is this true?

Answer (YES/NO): NO